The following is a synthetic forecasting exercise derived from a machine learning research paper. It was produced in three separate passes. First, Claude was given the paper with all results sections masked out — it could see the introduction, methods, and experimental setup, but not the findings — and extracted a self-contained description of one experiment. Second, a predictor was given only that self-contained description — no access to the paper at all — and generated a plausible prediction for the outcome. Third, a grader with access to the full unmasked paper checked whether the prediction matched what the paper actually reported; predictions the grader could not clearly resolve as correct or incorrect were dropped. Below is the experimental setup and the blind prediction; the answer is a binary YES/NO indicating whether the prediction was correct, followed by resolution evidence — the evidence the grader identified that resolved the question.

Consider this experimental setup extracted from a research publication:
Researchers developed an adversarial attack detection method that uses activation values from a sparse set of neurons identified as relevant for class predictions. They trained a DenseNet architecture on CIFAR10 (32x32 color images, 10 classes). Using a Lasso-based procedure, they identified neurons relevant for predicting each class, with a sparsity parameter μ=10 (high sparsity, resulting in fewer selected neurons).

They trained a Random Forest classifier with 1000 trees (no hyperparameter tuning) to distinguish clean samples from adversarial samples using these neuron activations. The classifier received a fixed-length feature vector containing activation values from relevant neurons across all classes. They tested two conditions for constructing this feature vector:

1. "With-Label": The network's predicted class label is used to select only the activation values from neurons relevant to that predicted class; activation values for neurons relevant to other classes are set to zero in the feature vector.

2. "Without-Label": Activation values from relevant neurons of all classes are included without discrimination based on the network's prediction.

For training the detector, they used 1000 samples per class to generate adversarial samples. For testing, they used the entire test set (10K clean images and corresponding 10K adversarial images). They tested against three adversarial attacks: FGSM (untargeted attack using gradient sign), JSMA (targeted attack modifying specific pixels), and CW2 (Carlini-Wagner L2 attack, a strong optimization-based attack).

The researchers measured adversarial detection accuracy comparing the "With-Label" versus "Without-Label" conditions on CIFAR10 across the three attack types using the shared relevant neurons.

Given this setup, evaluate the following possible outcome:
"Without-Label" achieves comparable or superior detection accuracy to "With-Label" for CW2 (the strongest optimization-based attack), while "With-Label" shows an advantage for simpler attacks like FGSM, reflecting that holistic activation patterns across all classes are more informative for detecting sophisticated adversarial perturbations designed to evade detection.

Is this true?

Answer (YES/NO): NO